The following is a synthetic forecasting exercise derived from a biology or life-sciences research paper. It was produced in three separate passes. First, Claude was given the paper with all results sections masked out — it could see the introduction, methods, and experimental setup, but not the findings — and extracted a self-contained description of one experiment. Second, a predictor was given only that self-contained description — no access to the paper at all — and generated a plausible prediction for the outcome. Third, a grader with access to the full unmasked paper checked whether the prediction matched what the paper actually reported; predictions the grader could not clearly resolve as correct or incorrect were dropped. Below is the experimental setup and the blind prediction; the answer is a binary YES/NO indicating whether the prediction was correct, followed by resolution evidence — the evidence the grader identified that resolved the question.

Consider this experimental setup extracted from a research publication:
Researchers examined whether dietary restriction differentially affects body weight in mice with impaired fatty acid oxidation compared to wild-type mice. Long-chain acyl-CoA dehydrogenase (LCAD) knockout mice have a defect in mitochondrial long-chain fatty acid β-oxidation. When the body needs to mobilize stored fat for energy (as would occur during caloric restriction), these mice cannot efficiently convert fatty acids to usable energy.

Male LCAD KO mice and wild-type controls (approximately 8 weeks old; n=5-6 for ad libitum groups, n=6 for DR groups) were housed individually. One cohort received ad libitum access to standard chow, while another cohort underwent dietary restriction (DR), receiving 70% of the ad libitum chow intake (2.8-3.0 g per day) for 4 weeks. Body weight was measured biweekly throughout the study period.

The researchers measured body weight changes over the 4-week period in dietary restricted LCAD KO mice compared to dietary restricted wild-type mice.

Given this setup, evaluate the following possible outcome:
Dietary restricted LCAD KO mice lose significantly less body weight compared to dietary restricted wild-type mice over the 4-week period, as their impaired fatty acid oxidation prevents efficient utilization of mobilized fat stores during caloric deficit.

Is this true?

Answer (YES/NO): NO